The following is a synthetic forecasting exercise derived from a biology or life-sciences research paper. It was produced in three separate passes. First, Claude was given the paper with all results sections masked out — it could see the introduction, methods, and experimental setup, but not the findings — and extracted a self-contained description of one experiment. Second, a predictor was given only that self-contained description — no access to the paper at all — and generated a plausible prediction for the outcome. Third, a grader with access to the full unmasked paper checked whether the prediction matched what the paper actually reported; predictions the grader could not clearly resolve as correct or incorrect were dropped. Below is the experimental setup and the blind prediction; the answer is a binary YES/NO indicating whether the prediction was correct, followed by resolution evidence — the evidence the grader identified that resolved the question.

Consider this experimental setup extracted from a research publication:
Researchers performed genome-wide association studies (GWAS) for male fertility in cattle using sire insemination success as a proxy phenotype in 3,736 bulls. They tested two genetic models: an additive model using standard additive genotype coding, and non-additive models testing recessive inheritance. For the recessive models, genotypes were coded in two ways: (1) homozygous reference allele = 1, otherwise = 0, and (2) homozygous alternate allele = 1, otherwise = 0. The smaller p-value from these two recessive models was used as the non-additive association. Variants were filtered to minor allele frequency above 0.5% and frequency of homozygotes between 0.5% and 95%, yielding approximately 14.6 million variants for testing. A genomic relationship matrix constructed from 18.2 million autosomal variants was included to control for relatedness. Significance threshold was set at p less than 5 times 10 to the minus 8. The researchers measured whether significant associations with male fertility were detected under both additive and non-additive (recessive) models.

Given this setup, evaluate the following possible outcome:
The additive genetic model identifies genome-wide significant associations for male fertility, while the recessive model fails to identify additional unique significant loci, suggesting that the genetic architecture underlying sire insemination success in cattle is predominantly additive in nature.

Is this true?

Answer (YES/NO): NO